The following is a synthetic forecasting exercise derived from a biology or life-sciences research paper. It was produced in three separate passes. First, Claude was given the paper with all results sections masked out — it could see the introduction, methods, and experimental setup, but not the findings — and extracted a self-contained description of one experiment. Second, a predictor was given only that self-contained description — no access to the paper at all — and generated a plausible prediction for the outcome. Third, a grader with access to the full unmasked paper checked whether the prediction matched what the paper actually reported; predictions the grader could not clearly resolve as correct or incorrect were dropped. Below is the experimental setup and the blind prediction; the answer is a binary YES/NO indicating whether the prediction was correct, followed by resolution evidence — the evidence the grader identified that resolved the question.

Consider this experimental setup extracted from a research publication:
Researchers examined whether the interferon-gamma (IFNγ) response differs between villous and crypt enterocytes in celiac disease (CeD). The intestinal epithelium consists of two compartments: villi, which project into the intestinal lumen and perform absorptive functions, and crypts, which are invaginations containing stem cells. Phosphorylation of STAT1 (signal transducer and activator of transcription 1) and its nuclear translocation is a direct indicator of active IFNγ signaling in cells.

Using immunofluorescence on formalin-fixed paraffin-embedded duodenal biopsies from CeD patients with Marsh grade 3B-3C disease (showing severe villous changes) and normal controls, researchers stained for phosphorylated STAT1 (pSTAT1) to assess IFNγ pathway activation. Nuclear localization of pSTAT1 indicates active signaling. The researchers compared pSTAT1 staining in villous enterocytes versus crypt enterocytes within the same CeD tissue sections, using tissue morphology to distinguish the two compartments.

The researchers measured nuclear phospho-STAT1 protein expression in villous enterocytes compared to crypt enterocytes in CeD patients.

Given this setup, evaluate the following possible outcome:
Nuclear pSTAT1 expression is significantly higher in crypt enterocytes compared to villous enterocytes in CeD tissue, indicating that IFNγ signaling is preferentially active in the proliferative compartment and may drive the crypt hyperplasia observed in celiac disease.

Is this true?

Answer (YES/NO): NO